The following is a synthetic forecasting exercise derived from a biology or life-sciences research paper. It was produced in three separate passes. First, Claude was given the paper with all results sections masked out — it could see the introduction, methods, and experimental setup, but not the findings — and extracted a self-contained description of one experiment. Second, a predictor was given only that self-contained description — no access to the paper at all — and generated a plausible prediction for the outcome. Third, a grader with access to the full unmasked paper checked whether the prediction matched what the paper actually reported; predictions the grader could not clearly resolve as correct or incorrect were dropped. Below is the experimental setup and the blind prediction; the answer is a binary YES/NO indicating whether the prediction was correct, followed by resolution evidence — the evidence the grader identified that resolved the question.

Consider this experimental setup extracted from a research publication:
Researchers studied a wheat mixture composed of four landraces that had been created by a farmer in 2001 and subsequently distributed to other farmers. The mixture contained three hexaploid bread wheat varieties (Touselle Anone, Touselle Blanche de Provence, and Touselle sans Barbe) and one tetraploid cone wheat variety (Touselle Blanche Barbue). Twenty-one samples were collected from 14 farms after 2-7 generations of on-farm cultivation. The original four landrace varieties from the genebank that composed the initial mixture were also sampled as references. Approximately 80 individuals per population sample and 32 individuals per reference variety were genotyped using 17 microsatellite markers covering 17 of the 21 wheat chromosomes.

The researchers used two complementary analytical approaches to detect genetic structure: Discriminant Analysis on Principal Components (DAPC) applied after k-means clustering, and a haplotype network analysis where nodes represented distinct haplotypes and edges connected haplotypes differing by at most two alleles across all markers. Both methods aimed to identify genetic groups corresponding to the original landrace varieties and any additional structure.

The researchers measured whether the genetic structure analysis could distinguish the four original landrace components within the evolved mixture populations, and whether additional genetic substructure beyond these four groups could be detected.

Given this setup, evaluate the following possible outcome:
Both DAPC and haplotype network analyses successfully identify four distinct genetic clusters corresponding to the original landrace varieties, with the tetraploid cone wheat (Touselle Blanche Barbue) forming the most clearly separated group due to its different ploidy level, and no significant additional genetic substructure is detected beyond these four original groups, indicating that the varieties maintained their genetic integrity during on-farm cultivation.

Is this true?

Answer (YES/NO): NO